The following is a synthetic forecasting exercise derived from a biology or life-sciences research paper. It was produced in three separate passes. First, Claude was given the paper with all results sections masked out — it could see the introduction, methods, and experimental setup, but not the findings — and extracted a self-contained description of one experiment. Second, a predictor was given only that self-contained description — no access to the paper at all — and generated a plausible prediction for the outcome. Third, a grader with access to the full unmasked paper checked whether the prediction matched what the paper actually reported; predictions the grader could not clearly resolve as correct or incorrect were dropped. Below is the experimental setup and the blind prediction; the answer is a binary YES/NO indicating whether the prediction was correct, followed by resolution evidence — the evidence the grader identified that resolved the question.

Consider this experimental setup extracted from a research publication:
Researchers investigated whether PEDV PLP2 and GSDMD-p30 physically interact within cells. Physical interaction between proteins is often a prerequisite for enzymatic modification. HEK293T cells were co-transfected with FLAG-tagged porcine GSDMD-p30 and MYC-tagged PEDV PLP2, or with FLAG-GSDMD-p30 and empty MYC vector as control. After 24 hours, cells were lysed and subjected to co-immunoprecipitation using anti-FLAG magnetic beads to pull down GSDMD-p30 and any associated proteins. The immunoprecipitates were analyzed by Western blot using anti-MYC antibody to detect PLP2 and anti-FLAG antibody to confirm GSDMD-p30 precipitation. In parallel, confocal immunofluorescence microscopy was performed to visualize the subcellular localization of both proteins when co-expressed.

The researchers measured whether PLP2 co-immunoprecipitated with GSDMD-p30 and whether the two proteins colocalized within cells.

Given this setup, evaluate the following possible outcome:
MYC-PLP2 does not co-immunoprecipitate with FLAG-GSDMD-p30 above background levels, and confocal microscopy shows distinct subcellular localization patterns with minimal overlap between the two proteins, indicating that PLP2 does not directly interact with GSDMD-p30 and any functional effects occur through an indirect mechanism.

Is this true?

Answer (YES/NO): NO